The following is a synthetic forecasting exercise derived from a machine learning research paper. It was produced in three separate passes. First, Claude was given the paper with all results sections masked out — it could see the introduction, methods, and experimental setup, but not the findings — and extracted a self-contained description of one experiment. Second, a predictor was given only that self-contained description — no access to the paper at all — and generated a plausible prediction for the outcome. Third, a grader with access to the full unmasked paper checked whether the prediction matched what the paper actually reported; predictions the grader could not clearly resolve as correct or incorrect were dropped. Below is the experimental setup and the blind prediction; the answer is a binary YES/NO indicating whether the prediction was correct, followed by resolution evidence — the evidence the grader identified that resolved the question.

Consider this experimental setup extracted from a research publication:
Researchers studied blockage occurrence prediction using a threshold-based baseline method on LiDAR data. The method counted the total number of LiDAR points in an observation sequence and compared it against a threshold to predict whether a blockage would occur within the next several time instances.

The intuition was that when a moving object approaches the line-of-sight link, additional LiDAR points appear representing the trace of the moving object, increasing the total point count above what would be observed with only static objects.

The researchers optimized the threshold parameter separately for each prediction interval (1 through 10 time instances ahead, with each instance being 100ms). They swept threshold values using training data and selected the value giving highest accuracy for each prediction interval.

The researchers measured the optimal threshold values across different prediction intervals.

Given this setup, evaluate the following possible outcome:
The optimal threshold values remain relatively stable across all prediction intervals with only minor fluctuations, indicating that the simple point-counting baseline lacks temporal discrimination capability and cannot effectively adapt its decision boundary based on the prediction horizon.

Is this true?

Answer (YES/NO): NO